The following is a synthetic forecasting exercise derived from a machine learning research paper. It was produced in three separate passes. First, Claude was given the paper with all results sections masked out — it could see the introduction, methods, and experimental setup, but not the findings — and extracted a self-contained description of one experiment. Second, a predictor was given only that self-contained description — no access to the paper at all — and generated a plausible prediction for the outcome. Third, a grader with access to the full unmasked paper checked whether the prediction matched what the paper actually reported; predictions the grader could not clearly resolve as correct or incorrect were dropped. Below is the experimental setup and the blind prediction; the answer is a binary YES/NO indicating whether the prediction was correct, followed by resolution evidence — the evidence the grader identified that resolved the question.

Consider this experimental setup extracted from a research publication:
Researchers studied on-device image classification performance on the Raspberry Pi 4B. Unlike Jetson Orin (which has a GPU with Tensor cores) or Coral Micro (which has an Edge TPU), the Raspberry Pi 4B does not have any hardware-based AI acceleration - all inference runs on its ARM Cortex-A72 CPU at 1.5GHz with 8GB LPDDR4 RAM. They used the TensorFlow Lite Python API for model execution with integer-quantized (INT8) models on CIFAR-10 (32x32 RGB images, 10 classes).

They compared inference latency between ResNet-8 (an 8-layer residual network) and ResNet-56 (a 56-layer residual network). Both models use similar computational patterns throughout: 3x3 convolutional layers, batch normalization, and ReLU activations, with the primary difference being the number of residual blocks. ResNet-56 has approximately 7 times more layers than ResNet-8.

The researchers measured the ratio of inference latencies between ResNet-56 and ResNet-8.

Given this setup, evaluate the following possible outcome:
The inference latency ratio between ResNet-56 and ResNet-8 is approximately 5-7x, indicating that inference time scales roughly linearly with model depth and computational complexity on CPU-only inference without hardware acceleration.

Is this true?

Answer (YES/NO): NO